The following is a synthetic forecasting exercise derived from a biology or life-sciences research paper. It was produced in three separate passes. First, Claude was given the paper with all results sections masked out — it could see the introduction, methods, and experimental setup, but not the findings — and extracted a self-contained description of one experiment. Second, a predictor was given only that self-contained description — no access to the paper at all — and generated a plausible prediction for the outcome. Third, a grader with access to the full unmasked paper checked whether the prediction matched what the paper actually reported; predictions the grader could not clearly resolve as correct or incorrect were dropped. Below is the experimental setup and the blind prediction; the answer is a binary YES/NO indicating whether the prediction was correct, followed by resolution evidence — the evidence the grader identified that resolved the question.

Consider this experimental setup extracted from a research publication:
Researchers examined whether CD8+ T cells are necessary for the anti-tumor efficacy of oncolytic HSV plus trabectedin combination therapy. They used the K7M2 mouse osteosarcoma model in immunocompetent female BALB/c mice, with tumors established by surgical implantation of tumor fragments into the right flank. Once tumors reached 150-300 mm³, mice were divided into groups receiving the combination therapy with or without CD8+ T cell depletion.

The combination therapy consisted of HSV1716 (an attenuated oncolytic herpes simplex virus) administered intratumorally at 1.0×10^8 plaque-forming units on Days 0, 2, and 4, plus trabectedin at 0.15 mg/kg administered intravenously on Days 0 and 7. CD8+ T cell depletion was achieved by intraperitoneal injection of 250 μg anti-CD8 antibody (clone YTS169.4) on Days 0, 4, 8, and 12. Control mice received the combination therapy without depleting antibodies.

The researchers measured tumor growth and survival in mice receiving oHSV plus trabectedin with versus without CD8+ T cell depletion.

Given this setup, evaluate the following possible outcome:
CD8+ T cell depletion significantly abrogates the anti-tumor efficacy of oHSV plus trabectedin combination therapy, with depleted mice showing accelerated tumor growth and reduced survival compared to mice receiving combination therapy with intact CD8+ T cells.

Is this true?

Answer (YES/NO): NO